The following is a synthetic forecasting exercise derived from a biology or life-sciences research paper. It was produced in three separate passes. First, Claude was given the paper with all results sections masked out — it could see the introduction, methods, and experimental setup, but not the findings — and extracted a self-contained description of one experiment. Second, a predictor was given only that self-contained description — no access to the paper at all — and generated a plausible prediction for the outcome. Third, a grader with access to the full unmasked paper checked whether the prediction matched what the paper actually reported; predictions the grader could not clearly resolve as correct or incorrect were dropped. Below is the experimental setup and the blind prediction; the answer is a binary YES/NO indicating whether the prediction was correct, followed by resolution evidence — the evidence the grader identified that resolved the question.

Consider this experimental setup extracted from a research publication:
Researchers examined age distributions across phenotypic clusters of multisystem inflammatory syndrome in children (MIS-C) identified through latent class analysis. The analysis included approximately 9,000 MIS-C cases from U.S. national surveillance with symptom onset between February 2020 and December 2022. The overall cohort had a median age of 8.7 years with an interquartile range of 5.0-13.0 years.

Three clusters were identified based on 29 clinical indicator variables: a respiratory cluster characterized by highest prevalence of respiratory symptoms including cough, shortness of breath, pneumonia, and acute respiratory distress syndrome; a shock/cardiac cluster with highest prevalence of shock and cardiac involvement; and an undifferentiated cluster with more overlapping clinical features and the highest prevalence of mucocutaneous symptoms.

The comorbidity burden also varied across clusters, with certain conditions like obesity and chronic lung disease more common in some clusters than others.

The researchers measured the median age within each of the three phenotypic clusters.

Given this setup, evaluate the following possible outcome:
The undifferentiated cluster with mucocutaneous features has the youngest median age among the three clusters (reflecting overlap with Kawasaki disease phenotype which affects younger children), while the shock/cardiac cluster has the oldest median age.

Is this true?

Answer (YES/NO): NO